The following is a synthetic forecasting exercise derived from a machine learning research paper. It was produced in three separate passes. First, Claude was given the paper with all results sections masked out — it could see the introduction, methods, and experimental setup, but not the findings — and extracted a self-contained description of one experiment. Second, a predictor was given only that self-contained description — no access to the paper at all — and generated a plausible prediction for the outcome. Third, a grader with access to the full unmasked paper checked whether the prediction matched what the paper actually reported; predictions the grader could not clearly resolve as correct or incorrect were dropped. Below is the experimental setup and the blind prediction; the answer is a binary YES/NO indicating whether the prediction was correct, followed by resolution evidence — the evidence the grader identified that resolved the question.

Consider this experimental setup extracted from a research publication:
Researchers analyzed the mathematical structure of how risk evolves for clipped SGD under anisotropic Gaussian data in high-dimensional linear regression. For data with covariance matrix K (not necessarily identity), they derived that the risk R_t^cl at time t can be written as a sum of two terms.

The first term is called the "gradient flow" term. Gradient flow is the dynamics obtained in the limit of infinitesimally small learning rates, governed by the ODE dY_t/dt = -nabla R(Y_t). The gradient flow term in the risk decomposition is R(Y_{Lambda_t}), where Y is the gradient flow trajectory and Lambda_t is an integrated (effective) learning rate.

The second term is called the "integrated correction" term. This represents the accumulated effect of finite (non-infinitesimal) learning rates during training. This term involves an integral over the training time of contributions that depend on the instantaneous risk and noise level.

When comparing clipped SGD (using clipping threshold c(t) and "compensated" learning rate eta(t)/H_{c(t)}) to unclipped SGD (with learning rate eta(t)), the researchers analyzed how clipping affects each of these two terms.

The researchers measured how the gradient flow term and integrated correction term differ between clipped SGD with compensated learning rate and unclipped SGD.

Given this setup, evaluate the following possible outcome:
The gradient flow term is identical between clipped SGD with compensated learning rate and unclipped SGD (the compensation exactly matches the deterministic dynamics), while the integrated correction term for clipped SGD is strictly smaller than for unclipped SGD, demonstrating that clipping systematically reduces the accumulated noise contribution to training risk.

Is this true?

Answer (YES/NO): NO